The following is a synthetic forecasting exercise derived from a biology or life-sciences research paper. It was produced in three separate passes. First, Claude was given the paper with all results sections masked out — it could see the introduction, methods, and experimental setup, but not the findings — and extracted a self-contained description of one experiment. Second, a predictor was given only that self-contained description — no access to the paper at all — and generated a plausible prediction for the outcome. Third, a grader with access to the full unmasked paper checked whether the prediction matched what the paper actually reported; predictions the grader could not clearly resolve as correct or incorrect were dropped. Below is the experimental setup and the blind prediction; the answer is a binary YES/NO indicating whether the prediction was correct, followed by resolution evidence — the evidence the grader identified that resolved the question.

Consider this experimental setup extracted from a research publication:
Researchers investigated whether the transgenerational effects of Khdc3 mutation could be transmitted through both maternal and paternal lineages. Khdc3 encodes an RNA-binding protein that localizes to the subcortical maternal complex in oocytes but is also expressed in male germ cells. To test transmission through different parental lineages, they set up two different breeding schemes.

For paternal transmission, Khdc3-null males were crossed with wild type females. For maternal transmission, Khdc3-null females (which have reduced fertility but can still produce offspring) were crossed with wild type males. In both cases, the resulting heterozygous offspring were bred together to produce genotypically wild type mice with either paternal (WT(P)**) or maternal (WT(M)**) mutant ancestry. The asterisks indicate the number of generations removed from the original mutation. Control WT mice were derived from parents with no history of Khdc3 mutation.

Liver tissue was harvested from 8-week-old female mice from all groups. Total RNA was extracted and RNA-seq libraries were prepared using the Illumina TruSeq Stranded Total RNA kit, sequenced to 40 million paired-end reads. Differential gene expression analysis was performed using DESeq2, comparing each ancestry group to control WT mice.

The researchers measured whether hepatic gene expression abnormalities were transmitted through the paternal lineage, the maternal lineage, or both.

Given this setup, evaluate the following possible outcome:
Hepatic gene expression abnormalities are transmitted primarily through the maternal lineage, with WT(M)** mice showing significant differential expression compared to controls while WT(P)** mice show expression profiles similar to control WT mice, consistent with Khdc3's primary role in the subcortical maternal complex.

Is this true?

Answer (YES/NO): NO